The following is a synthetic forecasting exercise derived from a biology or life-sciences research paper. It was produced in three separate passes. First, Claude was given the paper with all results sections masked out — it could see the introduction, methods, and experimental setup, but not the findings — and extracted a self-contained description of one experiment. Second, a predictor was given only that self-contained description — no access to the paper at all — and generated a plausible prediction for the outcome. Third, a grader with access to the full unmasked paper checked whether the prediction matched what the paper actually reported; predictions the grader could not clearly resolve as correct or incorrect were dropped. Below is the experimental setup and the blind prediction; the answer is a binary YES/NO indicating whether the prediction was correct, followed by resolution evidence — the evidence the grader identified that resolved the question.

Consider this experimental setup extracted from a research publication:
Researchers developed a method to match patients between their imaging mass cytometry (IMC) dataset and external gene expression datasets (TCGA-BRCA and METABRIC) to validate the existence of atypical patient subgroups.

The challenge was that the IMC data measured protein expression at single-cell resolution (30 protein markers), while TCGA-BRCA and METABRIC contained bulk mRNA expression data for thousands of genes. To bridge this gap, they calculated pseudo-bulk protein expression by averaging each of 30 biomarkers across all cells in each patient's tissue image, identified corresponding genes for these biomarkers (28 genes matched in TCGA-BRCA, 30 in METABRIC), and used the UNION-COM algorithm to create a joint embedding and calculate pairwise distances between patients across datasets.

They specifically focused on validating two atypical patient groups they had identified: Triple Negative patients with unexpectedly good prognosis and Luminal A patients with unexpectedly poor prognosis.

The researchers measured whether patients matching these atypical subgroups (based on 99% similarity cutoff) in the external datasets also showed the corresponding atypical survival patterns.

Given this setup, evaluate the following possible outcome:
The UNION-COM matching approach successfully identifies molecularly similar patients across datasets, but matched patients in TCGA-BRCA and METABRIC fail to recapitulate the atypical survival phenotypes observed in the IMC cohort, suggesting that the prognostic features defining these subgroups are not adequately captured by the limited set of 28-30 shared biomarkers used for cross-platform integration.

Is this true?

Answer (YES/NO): NO